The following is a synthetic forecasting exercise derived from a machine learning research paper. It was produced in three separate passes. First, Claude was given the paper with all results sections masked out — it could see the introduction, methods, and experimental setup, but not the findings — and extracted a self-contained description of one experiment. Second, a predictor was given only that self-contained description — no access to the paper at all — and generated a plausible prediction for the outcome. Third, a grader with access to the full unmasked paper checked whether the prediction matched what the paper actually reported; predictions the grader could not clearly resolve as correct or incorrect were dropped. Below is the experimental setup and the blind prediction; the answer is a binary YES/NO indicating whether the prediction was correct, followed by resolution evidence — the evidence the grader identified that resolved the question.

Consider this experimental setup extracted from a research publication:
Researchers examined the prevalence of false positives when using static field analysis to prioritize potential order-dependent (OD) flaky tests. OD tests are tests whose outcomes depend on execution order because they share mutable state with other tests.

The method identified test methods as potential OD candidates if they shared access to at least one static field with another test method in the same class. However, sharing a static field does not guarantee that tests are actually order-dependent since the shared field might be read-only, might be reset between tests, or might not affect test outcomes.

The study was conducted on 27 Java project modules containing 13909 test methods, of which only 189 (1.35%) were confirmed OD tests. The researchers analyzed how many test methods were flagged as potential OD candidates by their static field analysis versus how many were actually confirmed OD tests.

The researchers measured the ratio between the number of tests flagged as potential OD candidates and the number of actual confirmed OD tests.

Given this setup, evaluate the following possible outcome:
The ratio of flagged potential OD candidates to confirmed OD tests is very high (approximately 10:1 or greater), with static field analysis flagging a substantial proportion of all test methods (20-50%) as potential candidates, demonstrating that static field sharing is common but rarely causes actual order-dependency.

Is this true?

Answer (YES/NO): YES